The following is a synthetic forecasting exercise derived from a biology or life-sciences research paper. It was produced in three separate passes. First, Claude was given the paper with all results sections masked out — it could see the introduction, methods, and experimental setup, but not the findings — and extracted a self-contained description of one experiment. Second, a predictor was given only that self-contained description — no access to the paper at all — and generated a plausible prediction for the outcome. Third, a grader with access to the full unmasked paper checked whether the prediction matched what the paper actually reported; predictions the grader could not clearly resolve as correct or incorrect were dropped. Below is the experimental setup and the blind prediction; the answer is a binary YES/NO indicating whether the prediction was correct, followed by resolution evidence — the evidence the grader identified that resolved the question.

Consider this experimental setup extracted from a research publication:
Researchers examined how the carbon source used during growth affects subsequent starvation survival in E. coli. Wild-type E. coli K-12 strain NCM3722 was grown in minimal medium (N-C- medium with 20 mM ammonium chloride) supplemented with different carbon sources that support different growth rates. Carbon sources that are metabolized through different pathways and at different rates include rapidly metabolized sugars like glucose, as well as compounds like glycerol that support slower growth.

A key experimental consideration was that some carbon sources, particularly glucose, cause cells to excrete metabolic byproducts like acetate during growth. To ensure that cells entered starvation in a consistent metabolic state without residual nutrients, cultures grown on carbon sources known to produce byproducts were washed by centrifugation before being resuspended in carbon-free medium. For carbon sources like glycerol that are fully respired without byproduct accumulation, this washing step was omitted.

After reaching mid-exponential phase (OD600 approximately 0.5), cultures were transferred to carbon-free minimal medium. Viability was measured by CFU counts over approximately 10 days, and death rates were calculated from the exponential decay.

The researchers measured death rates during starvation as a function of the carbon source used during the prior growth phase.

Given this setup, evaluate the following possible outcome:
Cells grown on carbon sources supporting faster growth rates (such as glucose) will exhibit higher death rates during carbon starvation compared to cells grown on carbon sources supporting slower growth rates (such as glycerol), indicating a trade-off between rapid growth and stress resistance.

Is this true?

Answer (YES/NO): YES